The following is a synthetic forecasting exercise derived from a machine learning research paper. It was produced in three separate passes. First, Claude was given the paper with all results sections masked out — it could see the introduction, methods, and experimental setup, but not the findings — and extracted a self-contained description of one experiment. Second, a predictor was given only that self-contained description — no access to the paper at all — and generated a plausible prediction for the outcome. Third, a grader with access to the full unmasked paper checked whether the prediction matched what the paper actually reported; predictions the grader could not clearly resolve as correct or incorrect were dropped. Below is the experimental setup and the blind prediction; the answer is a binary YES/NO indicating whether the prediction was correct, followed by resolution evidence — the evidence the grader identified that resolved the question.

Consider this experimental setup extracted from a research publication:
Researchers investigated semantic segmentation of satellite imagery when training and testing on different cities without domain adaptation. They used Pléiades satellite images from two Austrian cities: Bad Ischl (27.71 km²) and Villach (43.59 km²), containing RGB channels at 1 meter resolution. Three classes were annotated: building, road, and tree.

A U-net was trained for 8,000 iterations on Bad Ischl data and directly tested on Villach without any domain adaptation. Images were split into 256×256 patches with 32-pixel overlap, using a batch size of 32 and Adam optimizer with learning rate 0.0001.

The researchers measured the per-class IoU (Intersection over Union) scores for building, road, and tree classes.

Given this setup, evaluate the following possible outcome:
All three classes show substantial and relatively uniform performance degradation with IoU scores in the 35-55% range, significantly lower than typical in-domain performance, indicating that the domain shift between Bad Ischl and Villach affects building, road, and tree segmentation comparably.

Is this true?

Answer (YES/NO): NO